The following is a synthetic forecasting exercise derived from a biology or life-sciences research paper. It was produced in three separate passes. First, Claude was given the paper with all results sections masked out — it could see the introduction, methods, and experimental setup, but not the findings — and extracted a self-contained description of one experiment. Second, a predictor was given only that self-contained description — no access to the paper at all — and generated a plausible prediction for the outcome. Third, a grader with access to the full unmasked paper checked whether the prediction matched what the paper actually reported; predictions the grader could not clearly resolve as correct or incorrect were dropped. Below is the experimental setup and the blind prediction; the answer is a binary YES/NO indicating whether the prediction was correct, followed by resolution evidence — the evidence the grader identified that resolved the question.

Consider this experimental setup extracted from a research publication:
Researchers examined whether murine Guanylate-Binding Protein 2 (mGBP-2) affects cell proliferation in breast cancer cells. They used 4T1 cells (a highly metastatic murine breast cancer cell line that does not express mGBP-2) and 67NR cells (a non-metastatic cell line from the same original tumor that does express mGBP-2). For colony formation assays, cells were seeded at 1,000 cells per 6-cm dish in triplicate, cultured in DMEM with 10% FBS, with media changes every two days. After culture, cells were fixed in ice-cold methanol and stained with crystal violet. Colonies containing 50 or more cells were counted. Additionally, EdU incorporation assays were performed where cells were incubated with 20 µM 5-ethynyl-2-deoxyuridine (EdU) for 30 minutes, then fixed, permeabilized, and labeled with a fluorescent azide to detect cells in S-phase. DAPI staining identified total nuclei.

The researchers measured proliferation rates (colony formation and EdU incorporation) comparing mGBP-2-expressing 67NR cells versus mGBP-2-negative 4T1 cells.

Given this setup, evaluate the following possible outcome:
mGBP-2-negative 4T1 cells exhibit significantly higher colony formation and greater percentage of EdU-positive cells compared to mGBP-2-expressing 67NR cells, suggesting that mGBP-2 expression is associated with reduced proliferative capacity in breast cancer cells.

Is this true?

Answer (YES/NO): YES